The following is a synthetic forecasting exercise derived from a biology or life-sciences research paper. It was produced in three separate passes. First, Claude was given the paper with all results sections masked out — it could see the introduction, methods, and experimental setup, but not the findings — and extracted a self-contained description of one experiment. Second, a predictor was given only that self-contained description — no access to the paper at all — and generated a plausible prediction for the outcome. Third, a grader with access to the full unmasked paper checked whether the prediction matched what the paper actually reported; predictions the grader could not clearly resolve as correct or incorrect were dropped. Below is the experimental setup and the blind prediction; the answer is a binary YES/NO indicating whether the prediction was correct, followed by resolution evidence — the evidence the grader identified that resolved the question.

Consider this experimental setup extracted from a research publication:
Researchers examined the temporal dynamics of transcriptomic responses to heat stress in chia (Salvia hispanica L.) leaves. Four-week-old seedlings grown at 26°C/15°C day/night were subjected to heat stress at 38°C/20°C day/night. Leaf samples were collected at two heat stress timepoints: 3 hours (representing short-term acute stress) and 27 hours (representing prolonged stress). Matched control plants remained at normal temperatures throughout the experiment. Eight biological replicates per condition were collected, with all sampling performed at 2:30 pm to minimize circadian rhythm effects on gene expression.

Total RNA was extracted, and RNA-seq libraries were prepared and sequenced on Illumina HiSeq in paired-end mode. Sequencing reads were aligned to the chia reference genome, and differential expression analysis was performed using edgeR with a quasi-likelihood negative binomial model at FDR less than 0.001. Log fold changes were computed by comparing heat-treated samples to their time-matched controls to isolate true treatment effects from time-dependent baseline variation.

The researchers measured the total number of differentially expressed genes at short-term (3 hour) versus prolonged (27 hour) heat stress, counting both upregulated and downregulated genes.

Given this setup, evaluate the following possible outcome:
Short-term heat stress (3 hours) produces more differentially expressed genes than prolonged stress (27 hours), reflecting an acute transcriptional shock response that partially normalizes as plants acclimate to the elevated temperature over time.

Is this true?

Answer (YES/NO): YES